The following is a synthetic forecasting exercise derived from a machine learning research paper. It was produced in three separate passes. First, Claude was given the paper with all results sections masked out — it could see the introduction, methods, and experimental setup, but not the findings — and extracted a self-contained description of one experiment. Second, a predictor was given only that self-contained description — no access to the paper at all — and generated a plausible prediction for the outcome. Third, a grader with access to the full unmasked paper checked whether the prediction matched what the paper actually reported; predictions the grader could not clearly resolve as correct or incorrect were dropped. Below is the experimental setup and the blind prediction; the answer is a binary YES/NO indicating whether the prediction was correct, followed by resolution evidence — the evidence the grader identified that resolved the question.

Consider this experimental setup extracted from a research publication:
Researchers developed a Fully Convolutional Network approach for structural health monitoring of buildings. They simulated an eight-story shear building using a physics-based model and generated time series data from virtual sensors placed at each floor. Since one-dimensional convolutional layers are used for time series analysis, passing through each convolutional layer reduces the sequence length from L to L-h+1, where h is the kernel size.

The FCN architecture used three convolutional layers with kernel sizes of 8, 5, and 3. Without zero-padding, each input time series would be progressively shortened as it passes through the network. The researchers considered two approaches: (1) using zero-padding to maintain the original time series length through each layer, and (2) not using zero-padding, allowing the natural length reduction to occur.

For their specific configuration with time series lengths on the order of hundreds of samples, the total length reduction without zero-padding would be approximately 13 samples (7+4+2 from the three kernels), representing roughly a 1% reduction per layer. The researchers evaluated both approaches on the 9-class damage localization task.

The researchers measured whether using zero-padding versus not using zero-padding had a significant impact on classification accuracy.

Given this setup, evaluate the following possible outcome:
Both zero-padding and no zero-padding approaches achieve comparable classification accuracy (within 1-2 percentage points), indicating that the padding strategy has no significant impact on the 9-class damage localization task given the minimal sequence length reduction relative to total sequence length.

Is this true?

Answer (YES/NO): YES